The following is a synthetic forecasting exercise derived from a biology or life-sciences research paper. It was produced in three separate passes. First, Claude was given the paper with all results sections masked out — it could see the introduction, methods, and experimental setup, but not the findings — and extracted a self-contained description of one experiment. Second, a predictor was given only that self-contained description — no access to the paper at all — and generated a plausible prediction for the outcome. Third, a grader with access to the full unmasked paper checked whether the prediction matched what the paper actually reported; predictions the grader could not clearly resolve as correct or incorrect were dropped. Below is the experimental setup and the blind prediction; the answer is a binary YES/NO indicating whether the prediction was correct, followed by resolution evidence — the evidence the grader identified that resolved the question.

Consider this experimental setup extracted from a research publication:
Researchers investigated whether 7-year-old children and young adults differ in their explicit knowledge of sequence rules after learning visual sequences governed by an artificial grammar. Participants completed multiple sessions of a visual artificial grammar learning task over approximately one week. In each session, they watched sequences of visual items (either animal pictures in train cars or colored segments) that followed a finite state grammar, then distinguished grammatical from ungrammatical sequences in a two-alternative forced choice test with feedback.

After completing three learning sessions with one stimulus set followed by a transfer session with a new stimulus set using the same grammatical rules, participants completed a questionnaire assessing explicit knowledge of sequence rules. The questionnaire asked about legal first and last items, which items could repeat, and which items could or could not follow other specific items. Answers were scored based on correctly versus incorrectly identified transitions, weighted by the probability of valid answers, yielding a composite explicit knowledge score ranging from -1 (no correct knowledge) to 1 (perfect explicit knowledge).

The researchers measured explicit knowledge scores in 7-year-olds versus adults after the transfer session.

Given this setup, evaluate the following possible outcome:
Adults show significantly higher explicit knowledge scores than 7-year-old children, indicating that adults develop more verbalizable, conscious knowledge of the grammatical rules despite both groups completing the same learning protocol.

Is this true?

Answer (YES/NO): NO